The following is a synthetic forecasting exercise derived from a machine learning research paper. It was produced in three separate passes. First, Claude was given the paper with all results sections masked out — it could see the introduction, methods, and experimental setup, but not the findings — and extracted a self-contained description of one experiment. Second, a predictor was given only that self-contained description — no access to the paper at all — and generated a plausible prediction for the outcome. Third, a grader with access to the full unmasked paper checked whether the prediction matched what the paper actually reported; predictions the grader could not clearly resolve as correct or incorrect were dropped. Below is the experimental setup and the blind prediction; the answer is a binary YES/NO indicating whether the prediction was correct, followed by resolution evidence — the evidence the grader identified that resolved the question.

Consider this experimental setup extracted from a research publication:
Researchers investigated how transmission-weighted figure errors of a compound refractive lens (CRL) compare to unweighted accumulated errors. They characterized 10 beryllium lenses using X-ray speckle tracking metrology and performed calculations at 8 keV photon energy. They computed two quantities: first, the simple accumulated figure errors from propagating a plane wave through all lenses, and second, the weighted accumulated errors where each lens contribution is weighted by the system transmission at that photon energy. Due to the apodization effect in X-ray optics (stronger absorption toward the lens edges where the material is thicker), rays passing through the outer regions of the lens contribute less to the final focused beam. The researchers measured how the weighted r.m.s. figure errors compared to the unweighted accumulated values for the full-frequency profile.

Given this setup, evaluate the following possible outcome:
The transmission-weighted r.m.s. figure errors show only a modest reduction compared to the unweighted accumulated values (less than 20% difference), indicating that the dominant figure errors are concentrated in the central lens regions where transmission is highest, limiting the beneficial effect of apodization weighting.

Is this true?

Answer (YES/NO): NO